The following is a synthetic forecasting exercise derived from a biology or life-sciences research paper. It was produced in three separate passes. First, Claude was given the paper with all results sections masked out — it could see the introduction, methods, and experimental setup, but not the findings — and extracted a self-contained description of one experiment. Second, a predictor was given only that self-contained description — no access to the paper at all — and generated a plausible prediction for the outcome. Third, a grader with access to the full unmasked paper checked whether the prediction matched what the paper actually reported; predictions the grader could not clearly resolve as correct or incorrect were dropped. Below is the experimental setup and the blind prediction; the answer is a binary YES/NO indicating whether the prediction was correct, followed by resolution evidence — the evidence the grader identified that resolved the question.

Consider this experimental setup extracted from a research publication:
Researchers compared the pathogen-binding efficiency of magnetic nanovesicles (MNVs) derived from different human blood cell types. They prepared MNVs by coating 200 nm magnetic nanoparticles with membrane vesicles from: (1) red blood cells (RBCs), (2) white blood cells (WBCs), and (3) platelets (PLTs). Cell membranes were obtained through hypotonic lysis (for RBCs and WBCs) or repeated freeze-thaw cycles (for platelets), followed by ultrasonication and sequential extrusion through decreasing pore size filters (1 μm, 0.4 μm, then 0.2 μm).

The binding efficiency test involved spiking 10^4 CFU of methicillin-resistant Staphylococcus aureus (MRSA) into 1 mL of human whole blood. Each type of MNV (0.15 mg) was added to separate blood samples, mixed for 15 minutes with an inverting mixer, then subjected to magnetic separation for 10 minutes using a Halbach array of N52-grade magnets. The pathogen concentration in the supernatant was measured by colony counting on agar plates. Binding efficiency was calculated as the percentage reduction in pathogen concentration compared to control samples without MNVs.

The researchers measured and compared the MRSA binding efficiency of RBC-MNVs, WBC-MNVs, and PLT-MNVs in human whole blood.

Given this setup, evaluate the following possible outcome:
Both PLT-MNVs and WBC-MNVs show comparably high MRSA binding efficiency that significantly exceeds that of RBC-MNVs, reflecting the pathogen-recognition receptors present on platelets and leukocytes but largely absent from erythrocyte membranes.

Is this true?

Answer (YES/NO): NO